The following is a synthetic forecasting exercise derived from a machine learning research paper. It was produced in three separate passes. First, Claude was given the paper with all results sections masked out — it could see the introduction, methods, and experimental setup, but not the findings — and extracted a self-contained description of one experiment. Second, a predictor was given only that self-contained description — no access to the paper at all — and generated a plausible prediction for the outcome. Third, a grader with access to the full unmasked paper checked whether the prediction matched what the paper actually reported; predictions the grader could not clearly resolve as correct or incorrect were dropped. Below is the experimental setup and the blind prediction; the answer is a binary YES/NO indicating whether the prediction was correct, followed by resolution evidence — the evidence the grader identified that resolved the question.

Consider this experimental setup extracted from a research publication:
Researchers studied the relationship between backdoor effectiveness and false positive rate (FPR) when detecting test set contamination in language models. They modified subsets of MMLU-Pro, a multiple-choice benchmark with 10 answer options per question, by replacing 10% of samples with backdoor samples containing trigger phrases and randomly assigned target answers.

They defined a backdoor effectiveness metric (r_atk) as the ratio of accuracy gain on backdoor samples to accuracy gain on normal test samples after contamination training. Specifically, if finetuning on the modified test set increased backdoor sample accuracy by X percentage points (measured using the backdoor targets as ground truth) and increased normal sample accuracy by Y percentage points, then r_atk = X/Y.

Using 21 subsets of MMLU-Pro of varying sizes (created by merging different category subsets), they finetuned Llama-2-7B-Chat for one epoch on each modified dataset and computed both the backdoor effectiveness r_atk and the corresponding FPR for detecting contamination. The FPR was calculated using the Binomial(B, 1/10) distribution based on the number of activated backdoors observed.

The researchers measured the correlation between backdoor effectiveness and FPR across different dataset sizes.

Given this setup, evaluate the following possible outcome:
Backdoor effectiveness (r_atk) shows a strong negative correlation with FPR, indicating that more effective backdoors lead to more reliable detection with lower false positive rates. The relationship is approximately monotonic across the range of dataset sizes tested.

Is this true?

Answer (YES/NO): YES